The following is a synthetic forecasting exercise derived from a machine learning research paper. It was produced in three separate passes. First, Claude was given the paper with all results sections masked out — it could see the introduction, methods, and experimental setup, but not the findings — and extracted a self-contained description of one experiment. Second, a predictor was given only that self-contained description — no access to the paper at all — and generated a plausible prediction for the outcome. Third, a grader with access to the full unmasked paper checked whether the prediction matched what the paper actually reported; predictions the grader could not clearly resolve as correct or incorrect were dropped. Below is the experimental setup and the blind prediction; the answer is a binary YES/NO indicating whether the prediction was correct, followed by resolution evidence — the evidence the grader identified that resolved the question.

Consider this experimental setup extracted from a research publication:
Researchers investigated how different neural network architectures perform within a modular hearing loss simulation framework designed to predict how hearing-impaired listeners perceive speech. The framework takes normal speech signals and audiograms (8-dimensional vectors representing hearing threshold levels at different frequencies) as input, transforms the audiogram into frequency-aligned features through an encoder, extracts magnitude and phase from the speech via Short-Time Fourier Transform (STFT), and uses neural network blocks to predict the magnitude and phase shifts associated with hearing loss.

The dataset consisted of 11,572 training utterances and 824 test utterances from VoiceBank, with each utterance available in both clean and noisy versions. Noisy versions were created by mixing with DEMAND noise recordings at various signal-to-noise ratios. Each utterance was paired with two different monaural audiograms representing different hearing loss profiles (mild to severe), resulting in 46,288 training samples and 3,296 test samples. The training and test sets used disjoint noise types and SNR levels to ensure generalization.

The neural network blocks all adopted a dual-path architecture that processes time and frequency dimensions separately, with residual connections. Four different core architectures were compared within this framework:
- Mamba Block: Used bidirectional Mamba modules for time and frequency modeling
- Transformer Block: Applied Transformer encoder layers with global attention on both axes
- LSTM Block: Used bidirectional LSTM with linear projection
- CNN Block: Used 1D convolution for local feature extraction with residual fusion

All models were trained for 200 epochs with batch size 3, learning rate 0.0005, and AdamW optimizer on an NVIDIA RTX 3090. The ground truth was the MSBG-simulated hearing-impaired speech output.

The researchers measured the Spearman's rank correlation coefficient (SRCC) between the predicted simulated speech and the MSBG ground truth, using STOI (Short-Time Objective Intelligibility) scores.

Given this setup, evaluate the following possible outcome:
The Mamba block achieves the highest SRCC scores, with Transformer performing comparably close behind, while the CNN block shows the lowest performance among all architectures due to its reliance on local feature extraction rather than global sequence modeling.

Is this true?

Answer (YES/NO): NO